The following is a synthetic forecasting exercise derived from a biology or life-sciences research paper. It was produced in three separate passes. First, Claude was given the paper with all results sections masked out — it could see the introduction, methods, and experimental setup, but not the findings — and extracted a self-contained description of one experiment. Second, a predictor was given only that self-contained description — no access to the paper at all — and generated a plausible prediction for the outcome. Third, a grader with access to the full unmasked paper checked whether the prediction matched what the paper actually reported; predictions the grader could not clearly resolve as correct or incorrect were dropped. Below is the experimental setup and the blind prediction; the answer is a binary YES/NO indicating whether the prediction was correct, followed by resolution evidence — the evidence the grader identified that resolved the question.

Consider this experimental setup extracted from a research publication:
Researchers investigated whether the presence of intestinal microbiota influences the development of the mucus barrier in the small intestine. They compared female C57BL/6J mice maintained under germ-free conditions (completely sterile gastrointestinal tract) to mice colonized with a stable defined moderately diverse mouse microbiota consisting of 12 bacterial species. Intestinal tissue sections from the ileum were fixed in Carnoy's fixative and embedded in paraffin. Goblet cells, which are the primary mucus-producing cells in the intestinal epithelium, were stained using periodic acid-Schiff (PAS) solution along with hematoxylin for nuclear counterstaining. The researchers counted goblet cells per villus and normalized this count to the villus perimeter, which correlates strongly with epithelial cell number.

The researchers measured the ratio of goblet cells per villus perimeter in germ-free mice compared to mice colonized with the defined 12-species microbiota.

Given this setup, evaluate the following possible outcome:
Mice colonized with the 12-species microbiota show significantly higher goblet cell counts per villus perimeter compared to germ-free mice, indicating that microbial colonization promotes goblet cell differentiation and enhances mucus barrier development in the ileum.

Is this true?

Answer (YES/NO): YES